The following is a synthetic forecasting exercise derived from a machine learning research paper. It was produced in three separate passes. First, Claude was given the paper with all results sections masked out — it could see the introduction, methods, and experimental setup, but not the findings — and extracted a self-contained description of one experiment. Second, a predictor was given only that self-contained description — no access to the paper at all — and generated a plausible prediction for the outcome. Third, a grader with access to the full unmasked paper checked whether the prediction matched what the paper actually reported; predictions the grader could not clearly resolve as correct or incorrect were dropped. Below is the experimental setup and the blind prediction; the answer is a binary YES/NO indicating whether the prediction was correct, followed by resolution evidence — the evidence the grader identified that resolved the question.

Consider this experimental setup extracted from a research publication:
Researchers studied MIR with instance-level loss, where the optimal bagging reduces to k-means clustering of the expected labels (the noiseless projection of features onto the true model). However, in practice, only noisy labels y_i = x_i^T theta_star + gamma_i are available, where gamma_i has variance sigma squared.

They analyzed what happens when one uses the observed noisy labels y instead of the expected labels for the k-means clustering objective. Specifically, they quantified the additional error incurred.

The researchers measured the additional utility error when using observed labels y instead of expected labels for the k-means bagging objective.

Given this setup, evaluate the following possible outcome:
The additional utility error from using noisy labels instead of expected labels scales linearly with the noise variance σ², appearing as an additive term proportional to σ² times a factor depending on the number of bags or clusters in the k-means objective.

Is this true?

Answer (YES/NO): NO